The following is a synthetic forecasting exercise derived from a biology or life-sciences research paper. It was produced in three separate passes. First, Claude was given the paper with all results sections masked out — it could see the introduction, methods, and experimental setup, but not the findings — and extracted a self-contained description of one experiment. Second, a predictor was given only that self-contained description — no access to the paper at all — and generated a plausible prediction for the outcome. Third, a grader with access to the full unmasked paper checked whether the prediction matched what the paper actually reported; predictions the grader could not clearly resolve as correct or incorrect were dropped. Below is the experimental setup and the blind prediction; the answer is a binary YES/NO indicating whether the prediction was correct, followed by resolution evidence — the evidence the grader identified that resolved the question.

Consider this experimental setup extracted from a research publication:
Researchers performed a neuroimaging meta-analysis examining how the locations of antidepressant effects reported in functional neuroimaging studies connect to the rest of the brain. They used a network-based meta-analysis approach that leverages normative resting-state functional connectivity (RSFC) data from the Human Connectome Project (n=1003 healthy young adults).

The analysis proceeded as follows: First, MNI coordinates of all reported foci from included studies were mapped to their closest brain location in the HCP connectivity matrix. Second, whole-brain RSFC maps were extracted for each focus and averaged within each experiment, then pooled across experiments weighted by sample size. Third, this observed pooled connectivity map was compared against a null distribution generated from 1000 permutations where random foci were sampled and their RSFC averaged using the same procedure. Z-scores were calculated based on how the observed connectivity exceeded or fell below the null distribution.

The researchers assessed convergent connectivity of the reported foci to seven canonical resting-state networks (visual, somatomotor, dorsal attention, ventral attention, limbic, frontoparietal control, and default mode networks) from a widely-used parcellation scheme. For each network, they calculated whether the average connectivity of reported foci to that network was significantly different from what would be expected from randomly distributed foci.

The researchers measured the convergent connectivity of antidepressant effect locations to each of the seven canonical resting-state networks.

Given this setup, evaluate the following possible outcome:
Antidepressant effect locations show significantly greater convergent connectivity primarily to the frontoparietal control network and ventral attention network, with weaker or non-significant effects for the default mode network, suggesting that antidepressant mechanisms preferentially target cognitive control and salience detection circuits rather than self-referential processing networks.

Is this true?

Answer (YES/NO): NO